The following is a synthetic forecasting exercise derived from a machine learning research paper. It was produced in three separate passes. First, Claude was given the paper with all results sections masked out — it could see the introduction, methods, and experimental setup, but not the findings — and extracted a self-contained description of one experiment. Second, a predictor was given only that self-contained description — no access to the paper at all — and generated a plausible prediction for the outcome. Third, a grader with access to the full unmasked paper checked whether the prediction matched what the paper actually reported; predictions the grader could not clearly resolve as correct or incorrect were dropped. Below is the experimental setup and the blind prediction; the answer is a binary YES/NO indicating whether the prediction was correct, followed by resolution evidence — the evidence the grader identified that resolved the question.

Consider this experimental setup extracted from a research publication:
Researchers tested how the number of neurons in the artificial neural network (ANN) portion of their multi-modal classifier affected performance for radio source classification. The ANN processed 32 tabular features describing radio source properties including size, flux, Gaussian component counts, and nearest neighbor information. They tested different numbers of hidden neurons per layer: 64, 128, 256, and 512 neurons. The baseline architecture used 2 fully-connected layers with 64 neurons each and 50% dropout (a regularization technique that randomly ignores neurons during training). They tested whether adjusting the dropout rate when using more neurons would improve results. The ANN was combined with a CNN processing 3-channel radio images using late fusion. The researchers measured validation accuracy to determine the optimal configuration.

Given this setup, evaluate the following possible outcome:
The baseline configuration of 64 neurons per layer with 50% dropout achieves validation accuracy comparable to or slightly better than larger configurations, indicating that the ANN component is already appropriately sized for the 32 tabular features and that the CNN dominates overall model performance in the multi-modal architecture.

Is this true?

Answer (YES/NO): NO